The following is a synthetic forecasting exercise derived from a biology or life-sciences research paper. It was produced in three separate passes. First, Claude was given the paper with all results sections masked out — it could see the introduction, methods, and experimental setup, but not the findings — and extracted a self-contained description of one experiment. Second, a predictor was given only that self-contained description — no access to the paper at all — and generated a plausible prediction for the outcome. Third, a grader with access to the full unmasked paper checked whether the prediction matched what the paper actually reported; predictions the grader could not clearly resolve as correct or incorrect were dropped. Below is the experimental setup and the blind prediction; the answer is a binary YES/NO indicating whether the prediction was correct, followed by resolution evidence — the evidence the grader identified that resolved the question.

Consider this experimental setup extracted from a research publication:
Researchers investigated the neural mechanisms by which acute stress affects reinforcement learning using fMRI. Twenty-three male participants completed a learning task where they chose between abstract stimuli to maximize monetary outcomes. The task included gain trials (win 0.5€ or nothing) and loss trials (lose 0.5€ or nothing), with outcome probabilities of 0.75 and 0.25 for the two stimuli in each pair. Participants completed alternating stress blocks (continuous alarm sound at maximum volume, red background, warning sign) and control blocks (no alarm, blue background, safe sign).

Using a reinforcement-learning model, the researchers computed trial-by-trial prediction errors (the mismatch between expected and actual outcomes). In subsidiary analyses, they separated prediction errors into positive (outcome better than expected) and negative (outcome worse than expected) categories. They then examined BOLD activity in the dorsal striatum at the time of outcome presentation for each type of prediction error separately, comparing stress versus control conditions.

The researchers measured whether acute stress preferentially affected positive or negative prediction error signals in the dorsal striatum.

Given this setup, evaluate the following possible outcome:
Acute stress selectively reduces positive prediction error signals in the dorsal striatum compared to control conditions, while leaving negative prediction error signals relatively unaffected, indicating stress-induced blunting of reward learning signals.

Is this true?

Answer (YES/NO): YES